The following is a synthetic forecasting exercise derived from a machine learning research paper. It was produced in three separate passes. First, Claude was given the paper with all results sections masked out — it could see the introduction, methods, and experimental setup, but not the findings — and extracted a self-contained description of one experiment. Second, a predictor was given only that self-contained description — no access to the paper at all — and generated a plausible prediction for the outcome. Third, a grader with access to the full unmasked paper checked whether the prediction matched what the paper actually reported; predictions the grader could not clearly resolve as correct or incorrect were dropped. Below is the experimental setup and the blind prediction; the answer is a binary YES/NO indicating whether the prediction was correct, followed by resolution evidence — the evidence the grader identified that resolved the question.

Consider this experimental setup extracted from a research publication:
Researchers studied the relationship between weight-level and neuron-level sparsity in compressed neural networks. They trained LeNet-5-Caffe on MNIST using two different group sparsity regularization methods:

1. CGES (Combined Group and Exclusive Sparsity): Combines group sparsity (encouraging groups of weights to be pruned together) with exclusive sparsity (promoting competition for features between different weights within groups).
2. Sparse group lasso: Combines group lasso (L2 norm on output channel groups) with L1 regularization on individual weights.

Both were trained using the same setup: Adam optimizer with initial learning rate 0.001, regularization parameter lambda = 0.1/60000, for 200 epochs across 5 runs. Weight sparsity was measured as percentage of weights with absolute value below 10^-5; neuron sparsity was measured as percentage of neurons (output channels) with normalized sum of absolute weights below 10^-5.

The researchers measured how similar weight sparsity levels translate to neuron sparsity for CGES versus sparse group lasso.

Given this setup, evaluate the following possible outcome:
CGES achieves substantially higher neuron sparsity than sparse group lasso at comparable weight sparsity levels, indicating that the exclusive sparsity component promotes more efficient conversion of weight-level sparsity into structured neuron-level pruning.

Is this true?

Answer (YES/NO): NO